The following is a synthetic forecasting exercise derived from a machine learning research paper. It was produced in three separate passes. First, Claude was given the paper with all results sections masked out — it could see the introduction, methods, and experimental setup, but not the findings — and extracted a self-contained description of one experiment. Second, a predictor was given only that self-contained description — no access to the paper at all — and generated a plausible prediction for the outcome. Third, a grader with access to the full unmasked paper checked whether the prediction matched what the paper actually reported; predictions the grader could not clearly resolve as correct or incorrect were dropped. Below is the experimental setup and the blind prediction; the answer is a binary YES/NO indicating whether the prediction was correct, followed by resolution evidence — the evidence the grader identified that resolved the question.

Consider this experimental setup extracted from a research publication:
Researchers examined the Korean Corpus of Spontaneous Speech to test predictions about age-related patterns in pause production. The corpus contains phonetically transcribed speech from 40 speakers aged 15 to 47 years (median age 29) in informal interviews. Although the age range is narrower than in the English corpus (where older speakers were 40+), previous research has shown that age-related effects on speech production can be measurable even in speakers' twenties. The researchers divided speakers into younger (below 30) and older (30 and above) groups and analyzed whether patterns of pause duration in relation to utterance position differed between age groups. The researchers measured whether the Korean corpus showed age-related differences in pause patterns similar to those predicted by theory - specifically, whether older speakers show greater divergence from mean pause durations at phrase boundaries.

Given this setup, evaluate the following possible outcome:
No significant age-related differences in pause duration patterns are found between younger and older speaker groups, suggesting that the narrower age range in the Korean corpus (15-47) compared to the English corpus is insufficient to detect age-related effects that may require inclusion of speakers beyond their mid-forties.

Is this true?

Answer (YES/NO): NO